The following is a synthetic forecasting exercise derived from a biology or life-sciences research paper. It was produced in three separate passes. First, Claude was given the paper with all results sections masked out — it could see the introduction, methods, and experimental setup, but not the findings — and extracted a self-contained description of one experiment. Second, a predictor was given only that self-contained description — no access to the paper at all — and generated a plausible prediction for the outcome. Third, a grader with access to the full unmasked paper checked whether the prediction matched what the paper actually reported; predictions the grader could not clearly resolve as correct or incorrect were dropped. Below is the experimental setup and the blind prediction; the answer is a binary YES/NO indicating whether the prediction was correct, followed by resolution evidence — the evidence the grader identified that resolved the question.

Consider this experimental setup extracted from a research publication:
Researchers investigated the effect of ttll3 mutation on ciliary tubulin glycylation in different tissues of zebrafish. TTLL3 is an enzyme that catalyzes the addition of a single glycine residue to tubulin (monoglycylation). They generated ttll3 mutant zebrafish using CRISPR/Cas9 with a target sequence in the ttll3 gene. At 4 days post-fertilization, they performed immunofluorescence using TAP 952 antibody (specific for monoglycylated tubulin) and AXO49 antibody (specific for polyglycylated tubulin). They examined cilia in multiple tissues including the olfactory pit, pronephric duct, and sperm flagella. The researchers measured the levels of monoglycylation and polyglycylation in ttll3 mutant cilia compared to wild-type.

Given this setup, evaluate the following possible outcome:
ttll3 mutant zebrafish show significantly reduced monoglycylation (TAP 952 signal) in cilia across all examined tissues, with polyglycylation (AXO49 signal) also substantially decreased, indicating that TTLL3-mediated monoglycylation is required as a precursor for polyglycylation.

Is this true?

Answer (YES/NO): NO